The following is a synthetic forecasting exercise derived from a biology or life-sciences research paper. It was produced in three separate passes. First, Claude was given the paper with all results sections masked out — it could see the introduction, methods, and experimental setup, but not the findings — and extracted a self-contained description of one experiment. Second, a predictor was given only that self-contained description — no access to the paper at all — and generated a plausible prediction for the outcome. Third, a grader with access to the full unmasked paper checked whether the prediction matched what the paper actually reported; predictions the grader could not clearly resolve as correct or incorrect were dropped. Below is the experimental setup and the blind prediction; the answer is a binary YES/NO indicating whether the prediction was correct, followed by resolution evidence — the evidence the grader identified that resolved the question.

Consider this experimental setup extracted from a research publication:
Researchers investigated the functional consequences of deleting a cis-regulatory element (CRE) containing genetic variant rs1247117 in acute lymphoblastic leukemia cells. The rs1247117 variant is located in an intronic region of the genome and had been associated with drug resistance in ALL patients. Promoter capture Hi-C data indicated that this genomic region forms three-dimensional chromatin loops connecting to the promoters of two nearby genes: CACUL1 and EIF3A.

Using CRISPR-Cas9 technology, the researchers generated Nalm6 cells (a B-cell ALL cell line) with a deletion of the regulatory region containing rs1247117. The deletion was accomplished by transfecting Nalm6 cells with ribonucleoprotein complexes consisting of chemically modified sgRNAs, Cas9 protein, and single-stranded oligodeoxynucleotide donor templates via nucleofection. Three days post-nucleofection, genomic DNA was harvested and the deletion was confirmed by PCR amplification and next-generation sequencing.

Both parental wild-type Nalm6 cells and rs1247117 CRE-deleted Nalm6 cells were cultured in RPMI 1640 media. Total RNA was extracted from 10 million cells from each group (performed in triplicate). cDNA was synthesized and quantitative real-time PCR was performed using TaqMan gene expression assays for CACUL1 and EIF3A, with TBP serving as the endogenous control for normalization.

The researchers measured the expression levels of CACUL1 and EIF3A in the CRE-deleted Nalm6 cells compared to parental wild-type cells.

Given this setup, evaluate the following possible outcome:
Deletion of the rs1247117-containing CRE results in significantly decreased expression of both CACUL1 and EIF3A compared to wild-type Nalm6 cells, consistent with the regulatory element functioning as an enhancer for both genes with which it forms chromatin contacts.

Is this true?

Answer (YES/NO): NO